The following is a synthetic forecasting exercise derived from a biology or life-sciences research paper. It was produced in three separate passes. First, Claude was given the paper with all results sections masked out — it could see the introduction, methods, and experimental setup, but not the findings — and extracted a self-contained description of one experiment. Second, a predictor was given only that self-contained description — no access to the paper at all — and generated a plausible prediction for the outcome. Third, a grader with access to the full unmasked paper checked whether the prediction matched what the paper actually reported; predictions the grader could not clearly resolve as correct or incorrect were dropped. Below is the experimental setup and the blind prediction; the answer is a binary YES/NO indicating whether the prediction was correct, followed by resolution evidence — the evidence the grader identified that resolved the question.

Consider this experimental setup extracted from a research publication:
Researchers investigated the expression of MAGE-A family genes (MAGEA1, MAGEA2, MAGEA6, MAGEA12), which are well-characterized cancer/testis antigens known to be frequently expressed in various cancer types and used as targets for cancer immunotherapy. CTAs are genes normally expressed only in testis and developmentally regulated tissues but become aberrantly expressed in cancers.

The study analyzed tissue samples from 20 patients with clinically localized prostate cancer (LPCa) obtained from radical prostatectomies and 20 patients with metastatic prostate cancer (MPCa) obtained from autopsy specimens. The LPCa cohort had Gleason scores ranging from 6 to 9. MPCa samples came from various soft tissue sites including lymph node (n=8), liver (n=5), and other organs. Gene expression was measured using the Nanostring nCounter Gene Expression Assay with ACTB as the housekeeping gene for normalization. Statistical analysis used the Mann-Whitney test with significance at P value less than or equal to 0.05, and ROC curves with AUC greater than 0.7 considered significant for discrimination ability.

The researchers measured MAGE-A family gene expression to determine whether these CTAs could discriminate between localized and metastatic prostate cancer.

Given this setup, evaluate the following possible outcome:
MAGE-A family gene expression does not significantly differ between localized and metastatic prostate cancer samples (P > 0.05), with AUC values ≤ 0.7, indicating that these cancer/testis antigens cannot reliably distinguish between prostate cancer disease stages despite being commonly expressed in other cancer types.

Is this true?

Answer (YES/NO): NO